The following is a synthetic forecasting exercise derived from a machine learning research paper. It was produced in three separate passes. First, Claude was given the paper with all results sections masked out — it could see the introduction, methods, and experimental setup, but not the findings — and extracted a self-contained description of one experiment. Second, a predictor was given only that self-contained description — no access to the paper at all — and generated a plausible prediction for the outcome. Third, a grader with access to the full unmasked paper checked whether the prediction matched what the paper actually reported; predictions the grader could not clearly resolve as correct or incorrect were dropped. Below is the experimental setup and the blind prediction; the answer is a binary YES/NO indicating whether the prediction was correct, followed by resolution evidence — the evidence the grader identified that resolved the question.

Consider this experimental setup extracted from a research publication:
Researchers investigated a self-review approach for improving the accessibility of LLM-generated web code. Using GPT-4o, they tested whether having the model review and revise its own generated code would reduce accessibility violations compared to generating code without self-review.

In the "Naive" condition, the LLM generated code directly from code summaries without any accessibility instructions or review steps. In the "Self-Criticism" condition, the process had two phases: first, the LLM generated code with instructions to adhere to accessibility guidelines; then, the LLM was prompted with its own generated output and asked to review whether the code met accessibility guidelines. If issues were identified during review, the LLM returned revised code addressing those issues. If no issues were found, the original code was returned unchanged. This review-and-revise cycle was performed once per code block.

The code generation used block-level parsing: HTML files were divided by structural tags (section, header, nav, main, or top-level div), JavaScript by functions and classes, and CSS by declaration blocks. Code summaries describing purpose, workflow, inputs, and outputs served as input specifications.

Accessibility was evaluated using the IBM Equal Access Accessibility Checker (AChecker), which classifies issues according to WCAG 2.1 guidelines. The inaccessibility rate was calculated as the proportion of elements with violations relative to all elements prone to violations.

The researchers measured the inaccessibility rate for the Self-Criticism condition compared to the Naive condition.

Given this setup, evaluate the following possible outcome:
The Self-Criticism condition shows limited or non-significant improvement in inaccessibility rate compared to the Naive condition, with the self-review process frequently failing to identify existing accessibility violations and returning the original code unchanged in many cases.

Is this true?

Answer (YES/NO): NO